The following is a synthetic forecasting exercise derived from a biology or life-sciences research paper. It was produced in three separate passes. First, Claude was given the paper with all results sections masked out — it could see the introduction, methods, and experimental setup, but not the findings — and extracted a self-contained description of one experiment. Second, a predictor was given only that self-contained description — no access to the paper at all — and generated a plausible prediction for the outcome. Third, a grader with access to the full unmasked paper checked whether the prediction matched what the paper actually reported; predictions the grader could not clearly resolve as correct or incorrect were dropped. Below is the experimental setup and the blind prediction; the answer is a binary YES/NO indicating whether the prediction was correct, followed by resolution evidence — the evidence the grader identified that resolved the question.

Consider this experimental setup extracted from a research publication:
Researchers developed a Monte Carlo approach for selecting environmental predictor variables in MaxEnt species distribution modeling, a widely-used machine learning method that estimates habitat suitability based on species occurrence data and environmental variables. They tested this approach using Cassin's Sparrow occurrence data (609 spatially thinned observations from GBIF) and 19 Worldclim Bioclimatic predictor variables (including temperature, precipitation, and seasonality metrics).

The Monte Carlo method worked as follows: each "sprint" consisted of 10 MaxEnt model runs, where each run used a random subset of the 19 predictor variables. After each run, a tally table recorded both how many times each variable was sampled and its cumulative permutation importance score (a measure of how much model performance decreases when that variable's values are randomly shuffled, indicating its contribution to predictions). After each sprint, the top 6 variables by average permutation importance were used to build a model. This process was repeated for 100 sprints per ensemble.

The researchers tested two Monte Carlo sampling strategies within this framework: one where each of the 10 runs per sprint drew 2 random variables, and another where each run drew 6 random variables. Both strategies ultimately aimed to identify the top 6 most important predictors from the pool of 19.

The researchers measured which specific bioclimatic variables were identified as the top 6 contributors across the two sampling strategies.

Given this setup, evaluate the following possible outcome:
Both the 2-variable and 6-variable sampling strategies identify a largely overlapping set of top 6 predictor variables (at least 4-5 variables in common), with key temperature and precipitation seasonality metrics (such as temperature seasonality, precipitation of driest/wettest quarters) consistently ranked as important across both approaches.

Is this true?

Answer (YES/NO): NO